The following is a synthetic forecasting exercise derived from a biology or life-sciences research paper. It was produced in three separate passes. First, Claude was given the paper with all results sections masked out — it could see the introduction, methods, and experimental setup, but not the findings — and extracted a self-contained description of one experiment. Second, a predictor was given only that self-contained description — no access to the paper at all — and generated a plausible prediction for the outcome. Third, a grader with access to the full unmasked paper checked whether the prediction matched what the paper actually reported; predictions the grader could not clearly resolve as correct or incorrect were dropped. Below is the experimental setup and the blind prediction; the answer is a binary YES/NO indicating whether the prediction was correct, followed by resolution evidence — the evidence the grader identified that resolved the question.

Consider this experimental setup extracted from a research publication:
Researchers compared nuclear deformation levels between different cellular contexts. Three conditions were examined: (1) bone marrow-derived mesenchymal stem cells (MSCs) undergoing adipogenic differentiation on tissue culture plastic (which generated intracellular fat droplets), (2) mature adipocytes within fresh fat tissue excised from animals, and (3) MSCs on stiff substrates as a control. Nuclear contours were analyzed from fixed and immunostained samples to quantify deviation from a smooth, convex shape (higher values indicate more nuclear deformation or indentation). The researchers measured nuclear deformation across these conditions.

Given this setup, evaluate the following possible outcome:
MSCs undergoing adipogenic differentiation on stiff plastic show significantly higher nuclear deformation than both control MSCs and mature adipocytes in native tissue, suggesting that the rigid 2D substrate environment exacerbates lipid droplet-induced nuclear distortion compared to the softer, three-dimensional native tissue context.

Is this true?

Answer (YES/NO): NO